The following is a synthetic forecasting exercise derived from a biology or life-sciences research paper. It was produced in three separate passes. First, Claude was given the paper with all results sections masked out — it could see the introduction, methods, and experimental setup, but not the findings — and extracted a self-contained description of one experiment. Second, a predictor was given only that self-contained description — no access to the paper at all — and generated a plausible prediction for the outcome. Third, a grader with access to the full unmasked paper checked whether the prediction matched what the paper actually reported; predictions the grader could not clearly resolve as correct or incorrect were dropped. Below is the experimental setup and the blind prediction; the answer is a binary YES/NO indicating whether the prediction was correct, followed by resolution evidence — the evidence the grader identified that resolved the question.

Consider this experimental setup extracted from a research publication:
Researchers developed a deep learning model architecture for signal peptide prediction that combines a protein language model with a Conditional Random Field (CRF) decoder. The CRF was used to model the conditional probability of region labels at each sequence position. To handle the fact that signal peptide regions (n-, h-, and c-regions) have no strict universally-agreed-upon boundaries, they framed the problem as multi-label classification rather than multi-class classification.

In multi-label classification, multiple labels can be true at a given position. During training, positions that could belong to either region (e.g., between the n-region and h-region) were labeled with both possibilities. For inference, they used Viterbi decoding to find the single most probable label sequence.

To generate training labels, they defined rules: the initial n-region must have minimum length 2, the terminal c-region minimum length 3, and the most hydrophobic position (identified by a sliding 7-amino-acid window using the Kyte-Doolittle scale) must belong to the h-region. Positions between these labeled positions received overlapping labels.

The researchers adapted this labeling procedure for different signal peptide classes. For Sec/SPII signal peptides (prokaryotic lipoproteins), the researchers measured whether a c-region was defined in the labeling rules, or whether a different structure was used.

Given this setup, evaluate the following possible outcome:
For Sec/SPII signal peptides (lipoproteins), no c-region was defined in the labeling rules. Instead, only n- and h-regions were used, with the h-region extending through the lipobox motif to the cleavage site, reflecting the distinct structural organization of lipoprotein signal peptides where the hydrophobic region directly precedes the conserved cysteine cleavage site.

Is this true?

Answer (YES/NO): NO